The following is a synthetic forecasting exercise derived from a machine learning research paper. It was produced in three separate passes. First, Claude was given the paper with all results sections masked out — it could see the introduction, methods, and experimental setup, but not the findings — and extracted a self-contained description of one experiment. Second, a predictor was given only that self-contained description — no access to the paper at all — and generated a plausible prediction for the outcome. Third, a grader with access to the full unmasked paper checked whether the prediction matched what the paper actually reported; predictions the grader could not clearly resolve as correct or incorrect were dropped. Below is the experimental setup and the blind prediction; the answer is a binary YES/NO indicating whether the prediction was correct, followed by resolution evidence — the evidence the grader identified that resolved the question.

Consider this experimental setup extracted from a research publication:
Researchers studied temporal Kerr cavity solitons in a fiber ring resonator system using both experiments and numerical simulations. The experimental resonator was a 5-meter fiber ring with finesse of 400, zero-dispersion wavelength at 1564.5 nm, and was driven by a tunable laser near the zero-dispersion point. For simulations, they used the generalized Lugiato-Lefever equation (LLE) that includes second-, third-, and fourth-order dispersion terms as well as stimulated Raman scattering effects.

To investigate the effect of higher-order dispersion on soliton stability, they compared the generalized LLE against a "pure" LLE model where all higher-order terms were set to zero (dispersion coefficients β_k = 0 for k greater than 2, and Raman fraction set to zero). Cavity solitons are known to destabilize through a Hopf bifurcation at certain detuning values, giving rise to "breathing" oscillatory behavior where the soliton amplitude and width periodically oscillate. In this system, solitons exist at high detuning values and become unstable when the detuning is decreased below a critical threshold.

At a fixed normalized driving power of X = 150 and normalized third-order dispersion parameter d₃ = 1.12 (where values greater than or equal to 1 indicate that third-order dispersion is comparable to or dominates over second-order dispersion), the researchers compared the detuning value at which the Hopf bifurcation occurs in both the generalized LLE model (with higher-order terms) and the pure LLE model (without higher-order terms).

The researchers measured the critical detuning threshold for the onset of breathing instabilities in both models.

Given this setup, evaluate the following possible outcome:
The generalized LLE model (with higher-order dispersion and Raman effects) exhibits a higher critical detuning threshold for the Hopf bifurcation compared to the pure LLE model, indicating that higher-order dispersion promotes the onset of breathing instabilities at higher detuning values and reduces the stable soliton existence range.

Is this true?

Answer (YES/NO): YES